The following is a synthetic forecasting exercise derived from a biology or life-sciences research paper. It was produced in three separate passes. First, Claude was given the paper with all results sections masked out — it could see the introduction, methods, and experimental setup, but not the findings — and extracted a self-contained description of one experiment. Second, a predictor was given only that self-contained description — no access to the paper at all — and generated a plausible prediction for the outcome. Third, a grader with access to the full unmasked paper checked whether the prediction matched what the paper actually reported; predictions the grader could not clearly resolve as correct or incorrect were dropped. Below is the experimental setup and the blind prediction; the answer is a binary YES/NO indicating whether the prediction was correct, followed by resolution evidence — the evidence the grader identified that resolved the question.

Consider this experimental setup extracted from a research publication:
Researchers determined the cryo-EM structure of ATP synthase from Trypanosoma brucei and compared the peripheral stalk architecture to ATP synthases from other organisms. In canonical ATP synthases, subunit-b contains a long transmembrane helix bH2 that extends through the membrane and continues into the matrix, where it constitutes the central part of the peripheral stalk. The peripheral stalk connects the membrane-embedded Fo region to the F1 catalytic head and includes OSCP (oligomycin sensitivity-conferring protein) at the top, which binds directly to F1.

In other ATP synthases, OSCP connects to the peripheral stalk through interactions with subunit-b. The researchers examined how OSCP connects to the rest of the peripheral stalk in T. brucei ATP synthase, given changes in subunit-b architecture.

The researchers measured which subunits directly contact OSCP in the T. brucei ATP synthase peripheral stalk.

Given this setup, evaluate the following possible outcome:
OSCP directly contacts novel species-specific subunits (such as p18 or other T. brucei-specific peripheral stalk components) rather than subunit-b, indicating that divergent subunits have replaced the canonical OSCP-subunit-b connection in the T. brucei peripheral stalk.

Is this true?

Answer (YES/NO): NO